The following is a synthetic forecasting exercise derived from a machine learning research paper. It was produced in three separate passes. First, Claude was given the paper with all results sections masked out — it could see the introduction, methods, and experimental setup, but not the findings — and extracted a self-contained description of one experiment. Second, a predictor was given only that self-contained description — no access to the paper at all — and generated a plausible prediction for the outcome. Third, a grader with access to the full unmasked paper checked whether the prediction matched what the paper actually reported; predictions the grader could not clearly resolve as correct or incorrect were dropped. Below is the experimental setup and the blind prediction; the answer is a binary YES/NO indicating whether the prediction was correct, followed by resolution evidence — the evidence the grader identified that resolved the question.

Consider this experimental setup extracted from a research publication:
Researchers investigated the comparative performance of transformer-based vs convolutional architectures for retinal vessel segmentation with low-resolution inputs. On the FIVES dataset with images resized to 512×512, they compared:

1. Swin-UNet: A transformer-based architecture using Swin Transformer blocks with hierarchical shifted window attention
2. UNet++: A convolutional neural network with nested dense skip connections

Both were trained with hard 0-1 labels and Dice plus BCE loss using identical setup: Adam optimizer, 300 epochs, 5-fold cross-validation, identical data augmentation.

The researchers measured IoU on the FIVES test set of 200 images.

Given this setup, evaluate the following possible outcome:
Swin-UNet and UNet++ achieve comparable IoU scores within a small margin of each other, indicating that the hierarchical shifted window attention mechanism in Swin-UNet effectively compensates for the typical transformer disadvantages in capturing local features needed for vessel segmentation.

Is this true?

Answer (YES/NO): NO